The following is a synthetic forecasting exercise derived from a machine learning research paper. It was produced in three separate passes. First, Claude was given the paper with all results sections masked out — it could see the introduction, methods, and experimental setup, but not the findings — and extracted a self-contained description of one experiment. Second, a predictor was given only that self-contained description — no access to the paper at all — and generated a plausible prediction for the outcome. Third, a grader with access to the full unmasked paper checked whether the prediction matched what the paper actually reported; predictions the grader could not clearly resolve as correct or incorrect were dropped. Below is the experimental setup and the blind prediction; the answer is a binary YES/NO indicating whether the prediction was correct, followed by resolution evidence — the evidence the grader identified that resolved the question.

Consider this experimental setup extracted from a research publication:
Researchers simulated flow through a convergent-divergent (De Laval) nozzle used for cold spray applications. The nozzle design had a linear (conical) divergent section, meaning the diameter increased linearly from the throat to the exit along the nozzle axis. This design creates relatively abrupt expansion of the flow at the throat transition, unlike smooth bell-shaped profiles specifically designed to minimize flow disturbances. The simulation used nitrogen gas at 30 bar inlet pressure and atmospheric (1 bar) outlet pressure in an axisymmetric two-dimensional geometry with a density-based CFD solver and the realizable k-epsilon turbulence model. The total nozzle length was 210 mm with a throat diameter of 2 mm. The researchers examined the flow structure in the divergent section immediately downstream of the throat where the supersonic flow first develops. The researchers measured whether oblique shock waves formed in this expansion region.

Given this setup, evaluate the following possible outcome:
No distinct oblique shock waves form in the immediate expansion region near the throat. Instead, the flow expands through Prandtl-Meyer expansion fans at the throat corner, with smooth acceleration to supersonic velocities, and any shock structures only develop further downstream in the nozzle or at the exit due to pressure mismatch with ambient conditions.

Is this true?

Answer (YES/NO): YES